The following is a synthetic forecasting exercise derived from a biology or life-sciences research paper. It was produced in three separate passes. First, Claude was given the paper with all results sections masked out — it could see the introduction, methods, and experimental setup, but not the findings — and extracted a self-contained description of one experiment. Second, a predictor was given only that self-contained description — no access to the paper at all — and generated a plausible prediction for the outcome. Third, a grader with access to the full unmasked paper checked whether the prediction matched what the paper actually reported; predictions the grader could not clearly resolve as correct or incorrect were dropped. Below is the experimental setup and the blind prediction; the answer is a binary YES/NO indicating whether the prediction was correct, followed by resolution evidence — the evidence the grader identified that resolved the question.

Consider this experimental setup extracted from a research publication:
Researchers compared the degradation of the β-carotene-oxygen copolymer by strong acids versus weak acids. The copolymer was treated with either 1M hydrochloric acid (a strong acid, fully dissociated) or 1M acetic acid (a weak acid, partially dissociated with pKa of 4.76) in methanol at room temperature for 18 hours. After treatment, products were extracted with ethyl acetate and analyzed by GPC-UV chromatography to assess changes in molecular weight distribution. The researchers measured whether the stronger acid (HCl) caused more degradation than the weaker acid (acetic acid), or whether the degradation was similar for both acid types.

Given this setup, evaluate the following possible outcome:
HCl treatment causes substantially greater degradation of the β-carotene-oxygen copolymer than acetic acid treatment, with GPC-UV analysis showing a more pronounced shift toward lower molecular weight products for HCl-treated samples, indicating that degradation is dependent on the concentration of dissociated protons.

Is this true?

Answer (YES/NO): YES